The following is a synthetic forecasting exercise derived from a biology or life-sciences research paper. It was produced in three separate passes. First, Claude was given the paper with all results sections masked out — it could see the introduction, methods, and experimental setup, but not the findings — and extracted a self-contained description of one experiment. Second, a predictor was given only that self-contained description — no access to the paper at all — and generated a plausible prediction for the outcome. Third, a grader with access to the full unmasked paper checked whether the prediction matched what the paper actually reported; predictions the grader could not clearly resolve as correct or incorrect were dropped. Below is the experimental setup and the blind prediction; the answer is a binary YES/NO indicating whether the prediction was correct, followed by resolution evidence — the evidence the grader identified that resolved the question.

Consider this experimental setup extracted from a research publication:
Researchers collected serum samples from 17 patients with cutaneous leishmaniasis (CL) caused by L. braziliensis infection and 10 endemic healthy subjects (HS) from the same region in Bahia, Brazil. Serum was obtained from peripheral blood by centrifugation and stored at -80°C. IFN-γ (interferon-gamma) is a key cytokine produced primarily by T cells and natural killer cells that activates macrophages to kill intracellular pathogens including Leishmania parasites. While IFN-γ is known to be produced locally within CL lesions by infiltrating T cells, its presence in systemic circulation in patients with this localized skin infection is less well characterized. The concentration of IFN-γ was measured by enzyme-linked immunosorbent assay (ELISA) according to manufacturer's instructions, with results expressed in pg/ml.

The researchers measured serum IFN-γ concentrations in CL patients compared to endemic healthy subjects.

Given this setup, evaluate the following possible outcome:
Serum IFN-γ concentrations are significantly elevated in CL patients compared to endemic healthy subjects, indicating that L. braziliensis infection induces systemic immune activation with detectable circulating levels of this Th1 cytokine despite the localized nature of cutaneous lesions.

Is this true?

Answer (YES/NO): YES